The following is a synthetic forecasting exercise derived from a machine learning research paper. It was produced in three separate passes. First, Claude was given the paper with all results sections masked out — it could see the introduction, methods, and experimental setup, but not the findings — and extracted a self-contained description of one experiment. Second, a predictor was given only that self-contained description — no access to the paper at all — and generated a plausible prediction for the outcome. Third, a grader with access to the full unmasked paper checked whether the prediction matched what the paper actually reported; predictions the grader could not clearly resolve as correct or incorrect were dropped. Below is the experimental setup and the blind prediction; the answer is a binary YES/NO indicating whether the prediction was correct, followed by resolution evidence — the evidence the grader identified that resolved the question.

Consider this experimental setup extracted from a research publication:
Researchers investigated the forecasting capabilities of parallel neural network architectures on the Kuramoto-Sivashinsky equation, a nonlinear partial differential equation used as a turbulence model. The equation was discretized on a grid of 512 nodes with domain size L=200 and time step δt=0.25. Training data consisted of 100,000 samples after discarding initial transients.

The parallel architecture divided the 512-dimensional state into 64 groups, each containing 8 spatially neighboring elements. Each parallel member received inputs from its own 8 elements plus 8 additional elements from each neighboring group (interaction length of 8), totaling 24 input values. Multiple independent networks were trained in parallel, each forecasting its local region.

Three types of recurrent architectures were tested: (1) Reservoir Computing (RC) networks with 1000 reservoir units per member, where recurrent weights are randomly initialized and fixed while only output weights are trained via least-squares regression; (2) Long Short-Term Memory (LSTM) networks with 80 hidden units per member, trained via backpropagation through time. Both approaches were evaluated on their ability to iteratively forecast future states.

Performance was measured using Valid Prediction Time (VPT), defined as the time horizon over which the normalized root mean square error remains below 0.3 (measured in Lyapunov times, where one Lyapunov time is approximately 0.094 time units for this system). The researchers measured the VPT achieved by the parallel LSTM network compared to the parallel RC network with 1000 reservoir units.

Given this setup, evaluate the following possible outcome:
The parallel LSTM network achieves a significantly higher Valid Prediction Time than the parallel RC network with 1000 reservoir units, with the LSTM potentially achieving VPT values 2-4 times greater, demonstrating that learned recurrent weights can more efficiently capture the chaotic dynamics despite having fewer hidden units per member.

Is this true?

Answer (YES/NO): NO